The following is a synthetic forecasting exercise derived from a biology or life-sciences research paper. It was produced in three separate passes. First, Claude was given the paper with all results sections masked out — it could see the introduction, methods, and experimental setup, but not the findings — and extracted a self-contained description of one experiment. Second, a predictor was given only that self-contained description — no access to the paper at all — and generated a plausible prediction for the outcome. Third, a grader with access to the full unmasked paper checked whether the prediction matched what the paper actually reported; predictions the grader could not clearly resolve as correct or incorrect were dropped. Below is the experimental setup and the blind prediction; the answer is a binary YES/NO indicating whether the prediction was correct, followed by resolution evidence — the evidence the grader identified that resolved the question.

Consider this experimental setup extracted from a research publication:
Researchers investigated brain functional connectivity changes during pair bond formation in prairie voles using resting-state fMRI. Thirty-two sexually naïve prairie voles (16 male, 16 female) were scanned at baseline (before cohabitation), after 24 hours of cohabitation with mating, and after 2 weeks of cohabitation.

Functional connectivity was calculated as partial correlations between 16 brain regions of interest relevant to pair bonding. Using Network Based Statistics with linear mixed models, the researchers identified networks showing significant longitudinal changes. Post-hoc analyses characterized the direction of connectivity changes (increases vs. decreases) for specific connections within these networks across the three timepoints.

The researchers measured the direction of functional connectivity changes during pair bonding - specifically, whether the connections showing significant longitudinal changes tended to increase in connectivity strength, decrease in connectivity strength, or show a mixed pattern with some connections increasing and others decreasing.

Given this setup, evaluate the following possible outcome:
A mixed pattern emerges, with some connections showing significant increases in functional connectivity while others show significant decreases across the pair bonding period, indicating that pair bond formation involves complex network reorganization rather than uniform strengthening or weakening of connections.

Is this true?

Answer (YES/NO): YES